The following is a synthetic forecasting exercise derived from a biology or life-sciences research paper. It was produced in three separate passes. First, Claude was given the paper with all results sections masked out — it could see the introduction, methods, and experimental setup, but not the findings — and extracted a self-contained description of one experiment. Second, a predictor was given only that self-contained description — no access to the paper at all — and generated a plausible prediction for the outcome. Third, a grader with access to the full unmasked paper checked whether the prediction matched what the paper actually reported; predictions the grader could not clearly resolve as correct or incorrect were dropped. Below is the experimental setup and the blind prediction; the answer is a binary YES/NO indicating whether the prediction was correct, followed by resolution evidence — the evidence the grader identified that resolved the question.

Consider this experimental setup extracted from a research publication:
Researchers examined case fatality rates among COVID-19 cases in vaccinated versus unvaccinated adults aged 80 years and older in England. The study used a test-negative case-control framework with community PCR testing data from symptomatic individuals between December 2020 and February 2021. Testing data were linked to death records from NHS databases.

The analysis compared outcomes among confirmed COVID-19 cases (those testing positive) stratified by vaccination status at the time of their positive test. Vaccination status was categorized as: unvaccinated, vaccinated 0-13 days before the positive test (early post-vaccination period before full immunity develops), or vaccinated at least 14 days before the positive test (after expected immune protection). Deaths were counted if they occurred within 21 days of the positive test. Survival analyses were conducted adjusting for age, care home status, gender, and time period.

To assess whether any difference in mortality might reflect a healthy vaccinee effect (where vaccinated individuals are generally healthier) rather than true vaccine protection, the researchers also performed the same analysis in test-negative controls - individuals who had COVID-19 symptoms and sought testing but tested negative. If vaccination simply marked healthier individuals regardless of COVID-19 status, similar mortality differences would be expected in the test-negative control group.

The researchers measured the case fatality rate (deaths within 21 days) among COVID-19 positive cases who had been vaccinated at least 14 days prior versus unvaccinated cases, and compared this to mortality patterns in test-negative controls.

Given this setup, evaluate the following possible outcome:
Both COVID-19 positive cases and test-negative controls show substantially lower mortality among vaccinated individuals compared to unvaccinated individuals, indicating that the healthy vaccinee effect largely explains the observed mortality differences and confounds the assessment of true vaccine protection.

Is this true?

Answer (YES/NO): NO